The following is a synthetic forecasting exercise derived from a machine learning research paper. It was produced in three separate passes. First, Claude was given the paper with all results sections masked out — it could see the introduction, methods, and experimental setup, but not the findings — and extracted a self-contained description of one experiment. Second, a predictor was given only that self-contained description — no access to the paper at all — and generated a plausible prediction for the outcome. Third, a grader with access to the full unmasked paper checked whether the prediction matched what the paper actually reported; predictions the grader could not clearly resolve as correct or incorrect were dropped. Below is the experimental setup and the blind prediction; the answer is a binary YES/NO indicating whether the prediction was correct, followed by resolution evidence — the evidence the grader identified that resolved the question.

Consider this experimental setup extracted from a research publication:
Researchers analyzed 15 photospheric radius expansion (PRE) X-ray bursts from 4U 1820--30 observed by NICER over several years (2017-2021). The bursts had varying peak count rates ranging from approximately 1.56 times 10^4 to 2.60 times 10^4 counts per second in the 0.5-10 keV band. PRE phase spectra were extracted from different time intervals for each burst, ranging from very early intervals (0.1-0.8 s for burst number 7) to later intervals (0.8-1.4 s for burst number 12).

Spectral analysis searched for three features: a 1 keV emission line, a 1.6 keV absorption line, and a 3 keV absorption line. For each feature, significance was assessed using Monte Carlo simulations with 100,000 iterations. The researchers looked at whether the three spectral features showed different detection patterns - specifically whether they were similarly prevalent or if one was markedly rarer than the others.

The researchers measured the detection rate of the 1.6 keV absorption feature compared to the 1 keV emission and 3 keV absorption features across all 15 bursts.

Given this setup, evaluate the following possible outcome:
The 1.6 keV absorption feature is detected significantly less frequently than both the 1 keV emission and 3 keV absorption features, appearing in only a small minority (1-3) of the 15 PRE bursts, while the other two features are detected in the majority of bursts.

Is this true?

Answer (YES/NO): YES